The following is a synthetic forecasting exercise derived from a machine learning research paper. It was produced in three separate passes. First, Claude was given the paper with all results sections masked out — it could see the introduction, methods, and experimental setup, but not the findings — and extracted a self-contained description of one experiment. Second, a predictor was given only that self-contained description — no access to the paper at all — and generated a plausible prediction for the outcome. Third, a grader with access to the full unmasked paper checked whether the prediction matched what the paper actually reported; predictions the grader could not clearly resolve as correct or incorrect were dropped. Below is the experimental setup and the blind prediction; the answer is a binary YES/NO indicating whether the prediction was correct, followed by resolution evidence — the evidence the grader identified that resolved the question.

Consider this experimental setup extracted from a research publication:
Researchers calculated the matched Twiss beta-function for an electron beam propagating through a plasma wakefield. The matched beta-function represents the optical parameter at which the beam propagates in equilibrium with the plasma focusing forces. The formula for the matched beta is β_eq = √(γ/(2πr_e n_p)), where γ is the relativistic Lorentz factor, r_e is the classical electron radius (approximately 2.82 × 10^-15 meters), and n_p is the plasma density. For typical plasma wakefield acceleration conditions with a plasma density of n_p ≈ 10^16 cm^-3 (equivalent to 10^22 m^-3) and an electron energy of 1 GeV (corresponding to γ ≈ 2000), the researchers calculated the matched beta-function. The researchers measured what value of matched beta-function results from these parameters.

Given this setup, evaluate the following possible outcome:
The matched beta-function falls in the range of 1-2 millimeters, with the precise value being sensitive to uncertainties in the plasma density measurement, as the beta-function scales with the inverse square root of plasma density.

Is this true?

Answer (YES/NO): NO